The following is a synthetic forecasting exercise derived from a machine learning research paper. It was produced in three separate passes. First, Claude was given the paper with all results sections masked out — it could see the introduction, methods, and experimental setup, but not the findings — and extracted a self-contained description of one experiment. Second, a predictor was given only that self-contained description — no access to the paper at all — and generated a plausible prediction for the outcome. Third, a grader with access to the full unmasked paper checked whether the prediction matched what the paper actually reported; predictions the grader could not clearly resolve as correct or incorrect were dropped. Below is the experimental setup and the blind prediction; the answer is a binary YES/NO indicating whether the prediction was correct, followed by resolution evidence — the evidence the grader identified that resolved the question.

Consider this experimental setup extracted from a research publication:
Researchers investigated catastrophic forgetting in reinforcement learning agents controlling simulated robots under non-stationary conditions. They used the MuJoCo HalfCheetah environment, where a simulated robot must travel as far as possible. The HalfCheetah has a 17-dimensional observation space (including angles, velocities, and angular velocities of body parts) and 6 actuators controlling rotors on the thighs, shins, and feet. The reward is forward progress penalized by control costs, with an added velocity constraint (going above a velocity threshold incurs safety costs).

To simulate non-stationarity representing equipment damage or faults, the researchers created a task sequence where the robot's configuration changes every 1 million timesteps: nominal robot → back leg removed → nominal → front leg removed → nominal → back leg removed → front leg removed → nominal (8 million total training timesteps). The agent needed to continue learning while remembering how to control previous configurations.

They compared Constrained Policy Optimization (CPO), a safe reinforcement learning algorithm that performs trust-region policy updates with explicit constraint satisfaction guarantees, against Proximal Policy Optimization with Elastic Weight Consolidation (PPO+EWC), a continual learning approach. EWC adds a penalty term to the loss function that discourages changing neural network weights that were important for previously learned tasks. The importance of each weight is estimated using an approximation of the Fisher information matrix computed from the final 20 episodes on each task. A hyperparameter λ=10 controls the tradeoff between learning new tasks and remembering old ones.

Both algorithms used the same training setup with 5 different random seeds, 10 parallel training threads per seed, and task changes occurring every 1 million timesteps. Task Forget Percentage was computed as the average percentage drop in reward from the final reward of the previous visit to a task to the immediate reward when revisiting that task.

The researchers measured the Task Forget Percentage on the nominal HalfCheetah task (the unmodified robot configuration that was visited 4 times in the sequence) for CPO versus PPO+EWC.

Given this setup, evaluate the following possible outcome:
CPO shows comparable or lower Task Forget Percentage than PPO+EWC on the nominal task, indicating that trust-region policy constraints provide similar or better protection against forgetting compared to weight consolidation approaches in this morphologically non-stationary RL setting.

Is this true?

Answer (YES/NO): NO